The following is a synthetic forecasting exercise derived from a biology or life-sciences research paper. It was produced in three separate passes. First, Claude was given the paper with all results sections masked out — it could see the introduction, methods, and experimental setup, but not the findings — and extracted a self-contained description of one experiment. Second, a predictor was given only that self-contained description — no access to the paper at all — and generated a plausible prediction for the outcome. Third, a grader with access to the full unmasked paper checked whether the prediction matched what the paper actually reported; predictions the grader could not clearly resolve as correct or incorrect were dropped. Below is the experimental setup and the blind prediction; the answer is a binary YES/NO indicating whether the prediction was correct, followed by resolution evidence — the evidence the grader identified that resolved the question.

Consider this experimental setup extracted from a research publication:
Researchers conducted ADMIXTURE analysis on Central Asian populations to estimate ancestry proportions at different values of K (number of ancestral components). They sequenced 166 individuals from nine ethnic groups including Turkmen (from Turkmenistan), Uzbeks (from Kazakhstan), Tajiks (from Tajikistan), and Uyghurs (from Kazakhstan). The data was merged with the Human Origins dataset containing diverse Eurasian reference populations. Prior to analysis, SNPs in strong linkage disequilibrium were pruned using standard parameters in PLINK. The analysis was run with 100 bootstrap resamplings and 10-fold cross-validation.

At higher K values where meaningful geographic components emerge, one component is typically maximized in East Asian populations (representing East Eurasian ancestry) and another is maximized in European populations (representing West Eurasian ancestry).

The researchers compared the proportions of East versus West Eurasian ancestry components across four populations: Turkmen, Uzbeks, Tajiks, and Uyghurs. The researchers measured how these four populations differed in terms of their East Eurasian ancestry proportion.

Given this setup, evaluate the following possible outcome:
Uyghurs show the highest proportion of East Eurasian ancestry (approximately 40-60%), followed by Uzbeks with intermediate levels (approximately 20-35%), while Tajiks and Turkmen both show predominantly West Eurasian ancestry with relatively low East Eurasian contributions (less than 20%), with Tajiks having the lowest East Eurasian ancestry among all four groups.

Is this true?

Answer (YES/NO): NO